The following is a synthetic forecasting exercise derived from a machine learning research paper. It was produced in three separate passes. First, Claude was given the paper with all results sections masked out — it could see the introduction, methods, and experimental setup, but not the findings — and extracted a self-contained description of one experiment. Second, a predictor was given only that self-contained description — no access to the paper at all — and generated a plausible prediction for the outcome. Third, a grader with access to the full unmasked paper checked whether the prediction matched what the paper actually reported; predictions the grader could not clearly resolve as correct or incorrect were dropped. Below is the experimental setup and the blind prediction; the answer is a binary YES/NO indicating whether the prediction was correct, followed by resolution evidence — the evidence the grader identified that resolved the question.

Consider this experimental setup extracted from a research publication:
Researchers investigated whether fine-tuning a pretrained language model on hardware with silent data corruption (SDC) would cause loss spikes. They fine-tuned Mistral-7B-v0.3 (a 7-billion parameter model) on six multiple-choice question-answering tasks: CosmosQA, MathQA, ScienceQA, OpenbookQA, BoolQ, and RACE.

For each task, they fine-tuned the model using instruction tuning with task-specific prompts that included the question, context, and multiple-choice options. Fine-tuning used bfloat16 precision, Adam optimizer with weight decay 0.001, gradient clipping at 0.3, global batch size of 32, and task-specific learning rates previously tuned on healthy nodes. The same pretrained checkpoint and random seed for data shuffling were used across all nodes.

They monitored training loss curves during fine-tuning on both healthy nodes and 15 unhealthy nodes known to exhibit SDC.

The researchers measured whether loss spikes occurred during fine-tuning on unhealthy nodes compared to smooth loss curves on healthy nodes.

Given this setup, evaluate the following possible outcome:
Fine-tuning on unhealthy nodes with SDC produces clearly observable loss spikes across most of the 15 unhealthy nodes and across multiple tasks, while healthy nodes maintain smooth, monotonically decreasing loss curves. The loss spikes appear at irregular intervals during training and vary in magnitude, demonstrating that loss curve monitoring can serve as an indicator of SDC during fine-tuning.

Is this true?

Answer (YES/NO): NO